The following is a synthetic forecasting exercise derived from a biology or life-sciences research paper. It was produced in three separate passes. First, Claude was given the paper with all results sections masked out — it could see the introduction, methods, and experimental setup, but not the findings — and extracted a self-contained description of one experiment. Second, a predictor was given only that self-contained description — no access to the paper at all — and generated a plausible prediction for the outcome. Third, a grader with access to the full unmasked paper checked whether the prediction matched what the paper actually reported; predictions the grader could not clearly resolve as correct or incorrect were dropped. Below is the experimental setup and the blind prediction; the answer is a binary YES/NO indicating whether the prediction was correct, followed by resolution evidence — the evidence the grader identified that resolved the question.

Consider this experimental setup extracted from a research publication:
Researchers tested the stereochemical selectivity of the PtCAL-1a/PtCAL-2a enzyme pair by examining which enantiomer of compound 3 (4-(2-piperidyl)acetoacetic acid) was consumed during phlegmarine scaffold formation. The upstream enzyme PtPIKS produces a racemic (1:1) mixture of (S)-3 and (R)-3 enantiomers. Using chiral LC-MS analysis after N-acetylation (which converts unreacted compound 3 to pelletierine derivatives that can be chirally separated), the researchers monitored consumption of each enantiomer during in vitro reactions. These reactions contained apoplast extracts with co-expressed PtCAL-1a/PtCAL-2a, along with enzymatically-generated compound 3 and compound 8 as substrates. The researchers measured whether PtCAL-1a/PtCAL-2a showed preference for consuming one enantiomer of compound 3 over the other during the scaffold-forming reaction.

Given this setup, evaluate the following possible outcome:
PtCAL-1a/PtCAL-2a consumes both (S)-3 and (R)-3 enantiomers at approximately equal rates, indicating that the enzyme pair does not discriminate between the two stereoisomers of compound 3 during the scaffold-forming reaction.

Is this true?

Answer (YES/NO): NO